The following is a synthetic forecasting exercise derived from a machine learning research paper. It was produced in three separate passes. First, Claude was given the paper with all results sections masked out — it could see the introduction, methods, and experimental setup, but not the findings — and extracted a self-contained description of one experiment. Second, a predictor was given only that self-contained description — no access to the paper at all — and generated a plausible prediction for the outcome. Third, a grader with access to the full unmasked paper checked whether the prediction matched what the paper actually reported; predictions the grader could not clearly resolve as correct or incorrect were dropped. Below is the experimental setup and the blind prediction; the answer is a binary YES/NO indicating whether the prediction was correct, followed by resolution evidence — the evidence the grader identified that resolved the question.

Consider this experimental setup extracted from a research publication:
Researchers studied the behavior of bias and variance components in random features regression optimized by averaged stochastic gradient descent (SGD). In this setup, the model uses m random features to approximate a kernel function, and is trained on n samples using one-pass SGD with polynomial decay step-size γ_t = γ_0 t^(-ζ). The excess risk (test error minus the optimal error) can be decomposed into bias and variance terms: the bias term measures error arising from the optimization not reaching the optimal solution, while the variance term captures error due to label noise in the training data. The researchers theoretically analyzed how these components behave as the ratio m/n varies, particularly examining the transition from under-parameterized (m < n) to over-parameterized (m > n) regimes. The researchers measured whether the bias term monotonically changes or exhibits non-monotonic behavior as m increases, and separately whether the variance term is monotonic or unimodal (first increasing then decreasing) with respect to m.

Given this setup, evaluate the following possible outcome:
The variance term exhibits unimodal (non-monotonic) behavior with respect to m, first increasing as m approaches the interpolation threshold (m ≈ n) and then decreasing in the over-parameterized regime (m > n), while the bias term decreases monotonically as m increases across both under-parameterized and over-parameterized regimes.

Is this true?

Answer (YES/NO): YES